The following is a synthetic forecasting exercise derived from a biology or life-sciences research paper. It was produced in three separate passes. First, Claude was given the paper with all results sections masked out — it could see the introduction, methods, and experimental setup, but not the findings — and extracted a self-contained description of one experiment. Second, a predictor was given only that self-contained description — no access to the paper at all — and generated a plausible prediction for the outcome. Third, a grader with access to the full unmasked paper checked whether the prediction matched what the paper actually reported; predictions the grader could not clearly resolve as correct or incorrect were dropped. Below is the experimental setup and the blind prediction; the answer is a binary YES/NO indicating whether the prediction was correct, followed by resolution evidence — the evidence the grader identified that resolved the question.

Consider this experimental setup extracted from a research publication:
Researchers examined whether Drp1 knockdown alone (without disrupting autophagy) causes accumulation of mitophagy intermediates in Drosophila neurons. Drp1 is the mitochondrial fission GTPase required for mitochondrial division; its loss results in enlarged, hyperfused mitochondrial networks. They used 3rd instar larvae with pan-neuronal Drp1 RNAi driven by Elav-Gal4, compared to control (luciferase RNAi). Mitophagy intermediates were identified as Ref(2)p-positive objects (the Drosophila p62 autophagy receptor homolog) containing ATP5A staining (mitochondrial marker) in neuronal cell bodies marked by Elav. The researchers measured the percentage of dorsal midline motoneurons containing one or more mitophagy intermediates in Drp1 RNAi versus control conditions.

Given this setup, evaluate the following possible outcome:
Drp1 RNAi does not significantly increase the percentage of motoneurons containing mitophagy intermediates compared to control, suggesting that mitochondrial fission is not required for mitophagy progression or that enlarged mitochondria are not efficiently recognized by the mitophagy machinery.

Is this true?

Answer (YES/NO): NO